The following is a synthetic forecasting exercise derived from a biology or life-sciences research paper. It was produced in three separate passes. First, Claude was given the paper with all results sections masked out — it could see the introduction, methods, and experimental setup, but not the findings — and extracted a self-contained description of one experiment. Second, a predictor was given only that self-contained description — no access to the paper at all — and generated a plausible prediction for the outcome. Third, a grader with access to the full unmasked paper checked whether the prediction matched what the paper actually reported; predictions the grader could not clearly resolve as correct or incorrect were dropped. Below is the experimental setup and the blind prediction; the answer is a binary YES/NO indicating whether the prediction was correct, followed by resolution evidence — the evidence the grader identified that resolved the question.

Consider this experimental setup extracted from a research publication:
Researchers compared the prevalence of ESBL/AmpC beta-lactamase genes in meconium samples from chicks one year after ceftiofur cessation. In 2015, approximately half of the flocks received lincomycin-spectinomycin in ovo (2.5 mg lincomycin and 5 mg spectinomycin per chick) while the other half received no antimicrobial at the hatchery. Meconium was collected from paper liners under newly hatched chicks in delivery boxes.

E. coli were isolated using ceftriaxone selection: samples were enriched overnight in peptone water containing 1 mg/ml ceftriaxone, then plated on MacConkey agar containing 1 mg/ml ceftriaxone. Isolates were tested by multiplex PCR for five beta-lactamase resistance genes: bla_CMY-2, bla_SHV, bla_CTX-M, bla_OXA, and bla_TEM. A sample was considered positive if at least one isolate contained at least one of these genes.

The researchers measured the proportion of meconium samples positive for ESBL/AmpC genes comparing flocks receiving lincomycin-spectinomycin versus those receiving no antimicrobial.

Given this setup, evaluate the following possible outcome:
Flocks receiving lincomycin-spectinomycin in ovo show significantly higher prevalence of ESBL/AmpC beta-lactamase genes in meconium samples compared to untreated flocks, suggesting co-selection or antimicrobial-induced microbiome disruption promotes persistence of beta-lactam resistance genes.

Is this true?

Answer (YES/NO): NO